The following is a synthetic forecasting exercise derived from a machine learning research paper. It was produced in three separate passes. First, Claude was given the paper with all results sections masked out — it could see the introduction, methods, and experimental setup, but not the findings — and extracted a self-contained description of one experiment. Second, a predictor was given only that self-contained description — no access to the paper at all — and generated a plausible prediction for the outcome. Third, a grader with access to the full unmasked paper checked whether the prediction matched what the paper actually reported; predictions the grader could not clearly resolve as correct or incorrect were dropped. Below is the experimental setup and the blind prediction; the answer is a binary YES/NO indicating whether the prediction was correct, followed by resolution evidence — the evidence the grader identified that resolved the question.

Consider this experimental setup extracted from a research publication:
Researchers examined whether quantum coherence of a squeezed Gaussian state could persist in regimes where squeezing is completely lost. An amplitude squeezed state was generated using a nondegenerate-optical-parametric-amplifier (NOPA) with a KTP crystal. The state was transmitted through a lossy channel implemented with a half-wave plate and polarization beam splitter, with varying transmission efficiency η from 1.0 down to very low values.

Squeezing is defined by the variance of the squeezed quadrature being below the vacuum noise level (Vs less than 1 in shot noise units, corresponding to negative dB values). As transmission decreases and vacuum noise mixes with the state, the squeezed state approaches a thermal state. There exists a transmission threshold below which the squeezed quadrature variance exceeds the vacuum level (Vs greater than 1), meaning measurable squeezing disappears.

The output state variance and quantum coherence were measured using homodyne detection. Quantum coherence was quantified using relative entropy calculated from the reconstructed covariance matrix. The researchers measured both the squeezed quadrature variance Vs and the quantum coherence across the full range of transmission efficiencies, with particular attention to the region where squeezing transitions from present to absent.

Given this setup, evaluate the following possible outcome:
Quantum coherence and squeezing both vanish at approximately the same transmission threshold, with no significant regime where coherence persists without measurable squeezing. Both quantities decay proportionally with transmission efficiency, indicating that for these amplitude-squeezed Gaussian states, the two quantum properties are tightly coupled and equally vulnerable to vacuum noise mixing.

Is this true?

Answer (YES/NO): YES